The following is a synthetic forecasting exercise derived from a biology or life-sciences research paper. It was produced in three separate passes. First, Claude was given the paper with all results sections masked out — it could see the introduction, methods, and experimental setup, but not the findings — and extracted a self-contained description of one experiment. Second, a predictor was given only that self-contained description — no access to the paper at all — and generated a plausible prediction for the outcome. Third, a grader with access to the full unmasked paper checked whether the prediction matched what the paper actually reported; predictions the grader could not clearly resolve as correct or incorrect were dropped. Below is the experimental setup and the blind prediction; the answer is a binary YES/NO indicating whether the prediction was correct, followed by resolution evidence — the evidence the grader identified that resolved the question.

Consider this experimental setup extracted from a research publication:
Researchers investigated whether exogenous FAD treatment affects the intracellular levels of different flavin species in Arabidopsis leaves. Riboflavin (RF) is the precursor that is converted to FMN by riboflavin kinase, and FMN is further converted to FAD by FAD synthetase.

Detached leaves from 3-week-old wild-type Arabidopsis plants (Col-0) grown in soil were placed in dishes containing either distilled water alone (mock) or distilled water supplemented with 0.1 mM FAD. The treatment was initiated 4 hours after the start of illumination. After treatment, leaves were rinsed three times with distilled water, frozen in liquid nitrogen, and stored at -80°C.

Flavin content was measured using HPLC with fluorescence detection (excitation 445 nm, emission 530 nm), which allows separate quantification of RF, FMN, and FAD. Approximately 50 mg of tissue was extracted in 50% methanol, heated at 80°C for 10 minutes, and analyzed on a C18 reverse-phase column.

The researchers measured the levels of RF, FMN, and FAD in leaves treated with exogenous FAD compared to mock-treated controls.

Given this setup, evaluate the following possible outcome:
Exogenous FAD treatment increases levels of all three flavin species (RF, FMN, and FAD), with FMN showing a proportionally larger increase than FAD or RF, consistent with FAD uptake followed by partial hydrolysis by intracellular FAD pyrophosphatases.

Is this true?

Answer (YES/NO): NO